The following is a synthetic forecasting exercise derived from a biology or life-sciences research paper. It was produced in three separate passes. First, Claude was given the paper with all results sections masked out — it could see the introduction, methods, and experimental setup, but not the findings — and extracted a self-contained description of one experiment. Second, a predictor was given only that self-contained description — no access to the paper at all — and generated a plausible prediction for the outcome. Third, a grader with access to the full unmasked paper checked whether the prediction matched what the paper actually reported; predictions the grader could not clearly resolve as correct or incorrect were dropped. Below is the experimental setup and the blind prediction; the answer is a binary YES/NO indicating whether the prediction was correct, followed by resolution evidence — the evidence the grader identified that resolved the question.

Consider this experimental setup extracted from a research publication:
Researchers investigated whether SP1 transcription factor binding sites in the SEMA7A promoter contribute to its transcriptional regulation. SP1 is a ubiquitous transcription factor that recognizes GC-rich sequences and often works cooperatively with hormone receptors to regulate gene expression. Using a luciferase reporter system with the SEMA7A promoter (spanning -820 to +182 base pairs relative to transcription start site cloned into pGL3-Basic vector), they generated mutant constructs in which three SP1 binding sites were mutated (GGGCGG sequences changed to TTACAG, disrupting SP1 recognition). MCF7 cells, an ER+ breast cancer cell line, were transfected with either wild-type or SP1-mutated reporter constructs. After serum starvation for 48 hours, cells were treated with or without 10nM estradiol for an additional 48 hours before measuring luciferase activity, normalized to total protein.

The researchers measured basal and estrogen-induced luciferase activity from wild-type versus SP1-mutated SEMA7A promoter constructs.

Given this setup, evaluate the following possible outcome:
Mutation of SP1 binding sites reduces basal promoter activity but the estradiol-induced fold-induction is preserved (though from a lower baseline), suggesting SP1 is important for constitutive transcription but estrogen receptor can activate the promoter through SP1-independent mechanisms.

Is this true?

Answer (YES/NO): NO